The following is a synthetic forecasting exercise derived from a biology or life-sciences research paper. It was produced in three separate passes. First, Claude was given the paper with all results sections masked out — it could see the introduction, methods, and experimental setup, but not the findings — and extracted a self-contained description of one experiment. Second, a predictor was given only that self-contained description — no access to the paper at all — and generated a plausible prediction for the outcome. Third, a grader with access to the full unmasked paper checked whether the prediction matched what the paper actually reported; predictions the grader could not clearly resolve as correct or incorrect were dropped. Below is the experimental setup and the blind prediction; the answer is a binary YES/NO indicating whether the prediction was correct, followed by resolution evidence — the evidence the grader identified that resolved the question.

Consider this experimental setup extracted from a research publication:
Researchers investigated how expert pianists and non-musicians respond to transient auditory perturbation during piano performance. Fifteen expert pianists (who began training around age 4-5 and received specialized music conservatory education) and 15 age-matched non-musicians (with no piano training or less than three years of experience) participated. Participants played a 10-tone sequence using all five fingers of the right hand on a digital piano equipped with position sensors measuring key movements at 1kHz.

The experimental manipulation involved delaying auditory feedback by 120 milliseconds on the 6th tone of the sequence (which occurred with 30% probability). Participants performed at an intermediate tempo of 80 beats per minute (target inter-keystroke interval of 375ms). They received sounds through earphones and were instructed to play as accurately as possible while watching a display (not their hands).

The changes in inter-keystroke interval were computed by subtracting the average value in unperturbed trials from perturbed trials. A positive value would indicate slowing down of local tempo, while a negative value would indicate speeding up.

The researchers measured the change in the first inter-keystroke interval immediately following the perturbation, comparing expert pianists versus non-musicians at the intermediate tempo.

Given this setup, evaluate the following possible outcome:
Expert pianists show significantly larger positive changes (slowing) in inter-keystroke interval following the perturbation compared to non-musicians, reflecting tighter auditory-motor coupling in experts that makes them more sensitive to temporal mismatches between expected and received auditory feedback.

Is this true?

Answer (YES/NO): NO